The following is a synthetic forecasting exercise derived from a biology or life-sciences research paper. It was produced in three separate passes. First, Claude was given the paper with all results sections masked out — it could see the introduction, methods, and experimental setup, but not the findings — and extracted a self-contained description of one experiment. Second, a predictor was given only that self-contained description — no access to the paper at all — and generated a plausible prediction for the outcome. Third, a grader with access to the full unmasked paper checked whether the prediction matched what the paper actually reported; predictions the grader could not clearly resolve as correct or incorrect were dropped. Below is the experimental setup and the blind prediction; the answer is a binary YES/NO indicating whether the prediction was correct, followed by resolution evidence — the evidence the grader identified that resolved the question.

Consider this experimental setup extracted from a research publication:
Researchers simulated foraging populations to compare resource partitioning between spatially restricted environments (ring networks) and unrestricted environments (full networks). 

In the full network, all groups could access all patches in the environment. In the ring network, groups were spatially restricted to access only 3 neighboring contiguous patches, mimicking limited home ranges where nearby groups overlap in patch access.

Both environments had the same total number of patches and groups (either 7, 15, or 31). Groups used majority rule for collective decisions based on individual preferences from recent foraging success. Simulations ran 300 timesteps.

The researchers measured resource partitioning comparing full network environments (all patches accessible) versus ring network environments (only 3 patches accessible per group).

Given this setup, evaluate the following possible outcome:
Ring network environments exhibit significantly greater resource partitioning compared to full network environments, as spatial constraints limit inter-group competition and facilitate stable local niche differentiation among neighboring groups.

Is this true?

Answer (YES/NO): NO